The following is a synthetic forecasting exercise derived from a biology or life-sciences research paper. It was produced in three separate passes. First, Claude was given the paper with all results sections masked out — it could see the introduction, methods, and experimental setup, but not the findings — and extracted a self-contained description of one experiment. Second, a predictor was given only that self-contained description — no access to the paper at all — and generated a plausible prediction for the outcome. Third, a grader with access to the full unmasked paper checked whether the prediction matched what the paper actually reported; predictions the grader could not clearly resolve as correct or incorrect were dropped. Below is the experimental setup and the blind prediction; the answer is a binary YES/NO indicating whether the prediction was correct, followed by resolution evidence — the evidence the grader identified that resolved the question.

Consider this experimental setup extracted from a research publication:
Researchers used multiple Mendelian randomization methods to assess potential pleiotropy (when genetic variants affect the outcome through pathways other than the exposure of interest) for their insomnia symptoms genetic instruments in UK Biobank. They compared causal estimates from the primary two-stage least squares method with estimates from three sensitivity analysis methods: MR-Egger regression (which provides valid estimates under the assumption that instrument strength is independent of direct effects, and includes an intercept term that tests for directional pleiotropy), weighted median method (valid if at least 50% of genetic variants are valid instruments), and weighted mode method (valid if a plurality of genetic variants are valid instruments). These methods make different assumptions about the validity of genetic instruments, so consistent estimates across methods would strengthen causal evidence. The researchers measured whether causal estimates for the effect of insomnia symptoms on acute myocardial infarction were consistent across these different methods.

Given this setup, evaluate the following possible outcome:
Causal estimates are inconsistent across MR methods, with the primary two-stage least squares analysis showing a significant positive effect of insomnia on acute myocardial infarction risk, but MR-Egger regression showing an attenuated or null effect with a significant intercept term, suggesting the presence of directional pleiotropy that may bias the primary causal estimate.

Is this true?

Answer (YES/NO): NO